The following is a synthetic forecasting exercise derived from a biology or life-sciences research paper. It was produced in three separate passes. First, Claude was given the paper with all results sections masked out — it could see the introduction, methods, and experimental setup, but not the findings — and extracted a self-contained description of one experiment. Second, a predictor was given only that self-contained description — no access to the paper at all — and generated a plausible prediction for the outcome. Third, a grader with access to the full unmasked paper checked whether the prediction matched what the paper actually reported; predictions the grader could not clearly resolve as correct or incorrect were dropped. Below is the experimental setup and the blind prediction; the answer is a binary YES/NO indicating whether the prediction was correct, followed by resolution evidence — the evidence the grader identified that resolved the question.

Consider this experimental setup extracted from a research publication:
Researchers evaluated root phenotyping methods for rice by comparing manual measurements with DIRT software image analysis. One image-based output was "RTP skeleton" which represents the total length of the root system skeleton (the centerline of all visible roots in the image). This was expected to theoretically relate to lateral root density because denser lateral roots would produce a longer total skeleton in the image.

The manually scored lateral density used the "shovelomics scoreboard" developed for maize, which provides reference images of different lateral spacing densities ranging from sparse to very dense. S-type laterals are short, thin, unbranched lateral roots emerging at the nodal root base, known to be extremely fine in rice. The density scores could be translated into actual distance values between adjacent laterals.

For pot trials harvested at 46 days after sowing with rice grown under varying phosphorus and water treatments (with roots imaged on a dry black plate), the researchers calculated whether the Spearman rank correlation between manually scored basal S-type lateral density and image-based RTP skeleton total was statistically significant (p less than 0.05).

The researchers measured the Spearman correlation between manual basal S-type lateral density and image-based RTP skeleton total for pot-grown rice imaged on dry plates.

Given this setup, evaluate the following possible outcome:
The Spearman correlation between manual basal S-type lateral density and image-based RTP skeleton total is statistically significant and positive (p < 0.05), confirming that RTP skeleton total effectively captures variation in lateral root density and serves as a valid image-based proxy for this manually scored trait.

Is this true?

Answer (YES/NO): NO